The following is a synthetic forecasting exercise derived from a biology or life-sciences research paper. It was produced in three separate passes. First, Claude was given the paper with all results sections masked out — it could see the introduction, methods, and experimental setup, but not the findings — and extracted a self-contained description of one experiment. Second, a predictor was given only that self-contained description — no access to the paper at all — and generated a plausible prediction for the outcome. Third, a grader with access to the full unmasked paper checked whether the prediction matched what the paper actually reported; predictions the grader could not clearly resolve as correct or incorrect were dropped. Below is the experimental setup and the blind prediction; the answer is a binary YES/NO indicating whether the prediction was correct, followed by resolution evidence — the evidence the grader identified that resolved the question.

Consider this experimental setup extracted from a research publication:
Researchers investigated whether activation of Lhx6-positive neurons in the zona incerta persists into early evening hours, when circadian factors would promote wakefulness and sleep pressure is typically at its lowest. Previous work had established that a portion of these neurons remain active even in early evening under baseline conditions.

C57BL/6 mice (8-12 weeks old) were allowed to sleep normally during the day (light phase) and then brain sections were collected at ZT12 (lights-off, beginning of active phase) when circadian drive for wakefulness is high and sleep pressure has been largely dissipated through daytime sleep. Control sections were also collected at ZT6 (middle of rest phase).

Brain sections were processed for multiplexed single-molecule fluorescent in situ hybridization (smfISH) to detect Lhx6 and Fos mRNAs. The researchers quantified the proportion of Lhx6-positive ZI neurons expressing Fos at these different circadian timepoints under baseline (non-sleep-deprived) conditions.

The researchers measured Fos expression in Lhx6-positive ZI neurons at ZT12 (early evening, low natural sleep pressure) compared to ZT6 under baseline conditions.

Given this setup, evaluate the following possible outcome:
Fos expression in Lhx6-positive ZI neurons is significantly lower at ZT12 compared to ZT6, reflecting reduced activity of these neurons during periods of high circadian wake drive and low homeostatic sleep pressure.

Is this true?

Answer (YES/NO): YES